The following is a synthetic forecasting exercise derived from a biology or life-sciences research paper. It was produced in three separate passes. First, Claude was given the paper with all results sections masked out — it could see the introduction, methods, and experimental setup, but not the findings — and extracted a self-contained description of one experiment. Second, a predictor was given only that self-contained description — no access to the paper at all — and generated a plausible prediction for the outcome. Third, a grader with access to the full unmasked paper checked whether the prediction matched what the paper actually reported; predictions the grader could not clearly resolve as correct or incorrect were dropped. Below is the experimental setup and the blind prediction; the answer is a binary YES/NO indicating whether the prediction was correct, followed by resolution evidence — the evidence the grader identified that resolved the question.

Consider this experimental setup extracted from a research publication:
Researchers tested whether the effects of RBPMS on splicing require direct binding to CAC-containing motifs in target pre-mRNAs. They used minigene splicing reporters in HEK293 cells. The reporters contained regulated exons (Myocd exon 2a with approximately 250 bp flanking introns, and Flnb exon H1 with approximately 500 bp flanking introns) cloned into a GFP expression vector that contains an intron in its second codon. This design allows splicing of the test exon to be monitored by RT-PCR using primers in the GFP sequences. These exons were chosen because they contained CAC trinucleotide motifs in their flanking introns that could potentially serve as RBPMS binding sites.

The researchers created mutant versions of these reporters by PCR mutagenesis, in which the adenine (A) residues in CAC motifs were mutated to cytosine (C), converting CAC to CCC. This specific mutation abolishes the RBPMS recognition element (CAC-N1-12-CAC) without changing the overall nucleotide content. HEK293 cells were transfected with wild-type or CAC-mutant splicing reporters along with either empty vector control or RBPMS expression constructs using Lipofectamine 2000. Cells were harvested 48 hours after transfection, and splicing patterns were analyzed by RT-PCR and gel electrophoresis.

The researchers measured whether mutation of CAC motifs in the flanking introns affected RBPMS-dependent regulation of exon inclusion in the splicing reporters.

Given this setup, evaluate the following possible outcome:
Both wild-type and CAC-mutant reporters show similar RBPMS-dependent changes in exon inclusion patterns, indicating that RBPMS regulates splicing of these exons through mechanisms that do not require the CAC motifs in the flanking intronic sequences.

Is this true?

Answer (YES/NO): NO